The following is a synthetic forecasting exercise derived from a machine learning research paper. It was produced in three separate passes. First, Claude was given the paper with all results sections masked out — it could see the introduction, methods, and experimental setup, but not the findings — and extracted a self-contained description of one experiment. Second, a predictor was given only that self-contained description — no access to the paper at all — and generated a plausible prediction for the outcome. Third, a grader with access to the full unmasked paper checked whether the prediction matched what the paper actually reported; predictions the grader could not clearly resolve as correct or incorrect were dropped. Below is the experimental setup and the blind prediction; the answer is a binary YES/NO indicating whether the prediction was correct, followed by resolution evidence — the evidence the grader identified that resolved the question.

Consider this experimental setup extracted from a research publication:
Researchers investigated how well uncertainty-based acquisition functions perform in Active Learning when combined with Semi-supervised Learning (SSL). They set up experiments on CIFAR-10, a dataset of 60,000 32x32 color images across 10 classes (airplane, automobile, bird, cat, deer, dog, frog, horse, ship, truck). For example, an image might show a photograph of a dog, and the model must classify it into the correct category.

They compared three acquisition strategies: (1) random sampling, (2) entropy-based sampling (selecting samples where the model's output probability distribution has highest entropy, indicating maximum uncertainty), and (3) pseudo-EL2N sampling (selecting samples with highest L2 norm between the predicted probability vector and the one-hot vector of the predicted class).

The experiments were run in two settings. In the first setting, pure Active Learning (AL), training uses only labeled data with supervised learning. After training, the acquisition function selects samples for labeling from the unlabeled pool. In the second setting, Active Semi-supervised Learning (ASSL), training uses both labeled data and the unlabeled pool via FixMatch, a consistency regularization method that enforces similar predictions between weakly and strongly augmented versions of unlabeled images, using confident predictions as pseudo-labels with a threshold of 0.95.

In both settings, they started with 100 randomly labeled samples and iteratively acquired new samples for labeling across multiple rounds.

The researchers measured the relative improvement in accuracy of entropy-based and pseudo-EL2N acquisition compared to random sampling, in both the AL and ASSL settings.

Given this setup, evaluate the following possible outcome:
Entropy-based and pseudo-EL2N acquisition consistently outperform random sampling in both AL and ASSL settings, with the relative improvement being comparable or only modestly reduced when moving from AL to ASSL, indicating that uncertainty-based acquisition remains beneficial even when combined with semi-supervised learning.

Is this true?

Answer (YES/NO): NO